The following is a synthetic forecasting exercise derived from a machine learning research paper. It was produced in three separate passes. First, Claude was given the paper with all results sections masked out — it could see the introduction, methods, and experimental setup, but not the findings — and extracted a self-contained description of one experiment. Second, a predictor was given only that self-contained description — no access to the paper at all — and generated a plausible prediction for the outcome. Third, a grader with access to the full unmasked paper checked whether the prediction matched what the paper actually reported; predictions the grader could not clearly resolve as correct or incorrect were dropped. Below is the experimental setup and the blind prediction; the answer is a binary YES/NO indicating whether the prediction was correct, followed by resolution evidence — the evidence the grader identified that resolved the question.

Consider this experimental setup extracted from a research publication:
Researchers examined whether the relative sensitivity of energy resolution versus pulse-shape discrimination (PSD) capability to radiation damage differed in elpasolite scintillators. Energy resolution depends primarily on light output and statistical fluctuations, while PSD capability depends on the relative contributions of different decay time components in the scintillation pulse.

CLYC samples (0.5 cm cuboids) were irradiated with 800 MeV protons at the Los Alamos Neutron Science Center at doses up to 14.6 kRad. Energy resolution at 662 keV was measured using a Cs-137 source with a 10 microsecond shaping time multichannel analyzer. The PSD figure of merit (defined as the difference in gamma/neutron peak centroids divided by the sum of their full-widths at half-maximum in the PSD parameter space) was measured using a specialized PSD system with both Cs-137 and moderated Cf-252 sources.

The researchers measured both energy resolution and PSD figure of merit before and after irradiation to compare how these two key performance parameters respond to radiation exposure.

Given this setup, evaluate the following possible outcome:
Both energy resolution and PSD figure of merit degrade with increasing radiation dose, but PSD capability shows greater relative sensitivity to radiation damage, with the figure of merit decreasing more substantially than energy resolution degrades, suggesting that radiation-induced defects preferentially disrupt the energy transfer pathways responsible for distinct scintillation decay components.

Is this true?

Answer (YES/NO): NO